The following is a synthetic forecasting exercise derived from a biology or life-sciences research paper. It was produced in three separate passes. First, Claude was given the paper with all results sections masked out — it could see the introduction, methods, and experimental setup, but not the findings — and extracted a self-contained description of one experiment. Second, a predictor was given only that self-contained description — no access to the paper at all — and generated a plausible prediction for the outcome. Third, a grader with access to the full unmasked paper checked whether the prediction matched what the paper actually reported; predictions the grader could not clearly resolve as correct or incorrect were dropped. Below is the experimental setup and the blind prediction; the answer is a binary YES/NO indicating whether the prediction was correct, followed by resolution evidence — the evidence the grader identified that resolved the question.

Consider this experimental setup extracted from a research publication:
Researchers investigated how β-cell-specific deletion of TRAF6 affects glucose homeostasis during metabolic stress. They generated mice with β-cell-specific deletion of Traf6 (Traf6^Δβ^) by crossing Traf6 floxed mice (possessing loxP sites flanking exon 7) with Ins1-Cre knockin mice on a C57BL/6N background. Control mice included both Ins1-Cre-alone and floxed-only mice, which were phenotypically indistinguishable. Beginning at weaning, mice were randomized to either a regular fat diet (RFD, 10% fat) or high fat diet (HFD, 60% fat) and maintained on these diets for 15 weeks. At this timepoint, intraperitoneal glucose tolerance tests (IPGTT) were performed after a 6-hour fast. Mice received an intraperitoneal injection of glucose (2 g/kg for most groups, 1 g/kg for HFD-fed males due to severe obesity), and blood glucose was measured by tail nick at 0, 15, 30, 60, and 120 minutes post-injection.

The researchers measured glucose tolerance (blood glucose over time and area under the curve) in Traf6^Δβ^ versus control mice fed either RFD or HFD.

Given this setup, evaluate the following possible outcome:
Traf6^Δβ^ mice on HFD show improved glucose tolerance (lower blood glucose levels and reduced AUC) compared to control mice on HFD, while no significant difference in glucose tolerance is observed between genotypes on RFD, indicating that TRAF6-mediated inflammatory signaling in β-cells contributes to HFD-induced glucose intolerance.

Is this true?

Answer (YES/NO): NO